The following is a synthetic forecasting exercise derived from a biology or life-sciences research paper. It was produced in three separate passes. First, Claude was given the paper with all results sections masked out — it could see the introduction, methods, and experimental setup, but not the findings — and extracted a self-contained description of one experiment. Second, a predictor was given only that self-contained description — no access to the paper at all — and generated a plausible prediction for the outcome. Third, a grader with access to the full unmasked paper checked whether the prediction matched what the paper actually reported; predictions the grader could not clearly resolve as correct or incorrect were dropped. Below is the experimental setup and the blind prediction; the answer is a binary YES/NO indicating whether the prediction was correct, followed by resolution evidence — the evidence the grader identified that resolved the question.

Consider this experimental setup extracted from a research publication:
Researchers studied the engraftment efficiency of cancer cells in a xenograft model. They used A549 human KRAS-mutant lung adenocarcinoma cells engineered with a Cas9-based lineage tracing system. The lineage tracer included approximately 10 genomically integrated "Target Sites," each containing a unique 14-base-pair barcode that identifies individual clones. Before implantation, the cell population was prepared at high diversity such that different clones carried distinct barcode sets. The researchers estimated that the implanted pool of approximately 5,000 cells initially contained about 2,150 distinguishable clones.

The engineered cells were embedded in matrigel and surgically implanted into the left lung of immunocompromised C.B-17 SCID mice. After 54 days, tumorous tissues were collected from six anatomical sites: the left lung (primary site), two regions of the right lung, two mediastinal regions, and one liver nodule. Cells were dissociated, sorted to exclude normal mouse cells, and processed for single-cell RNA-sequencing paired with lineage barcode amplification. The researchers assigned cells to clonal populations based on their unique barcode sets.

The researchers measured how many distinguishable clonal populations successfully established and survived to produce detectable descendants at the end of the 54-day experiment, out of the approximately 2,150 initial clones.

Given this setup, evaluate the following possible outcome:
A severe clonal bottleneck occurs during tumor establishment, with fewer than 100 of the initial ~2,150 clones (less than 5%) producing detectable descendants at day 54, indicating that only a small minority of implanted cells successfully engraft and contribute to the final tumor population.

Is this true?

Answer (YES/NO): NO